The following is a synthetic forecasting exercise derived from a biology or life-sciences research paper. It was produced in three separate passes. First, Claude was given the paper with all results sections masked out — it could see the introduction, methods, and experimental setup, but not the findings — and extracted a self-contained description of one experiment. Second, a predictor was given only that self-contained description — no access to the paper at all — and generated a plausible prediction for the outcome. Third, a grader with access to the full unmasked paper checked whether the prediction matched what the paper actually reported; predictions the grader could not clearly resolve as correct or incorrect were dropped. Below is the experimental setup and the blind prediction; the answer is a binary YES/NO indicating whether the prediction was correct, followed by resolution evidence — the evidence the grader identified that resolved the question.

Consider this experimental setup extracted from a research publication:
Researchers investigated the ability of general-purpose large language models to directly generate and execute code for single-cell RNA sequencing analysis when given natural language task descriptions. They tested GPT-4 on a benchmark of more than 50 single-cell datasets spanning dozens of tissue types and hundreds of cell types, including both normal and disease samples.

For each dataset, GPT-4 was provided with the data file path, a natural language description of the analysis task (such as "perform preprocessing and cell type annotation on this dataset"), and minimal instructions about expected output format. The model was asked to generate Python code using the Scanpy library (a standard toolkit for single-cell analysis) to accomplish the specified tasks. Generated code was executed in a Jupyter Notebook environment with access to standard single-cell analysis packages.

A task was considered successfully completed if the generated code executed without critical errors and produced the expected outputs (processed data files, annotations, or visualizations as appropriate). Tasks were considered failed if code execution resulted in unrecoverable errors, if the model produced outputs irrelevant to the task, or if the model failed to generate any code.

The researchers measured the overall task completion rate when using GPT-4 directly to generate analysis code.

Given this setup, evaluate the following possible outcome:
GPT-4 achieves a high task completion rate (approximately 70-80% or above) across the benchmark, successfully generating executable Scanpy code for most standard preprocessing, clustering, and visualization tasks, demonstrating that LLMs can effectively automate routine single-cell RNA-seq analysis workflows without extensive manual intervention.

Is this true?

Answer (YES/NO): NO